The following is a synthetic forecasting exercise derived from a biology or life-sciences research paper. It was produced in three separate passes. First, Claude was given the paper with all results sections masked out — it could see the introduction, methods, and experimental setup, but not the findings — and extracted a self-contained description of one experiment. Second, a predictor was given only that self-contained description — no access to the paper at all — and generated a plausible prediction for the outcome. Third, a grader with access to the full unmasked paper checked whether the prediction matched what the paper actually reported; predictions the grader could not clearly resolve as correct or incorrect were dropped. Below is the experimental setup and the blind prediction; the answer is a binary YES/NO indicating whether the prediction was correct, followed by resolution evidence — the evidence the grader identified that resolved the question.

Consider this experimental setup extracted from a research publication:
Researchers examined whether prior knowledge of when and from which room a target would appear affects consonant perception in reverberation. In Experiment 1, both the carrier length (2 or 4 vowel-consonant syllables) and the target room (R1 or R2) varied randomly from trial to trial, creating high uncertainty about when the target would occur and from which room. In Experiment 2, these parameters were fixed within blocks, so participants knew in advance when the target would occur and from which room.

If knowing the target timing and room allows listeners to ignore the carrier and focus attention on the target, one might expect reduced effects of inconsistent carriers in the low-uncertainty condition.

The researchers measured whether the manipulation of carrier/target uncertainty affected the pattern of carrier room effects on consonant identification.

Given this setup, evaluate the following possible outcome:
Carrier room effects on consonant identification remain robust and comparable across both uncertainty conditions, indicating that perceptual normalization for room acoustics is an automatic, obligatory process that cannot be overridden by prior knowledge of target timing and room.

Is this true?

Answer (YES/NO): YES